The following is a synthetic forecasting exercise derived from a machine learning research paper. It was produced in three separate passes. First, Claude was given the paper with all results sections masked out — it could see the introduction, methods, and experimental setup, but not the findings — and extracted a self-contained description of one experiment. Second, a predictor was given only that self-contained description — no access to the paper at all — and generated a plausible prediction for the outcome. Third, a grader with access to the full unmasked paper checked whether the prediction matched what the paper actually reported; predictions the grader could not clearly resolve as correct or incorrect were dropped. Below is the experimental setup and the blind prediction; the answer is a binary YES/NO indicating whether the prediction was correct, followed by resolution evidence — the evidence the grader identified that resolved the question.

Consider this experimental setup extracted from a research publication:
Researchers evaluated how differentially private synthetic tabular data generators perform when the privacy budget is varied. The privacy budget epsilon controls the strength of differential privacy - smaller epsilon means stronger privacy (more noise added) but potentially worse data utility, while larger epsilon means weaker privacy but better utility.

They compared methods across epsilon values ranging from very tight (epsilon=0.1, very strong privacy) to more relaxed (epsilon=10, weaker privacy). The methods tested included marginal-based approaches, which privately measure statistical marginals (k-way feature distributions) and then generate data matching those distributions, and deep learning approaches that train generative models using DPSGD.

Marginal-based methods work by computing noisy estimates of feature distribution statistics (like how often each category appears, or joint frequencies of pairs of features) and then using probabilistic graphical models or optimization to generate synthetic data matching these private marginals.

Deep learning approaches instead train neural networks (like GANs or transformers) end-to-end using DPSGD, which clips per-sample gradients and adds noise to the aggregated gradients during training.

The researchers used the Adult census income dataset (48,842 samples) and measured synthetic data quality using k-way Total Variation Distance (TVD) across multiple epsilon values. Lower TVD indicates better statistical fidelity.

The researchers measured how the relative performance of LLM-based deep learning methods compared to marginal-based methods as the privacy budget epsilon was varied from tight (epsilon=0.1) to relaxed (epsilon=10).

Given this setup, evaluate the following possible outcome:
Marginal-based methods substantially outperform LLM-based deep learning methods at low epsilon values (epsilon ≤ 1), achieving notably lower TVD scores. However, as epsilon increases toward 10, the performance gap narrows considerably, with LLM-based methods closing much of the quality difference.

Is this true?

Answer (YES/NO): NO